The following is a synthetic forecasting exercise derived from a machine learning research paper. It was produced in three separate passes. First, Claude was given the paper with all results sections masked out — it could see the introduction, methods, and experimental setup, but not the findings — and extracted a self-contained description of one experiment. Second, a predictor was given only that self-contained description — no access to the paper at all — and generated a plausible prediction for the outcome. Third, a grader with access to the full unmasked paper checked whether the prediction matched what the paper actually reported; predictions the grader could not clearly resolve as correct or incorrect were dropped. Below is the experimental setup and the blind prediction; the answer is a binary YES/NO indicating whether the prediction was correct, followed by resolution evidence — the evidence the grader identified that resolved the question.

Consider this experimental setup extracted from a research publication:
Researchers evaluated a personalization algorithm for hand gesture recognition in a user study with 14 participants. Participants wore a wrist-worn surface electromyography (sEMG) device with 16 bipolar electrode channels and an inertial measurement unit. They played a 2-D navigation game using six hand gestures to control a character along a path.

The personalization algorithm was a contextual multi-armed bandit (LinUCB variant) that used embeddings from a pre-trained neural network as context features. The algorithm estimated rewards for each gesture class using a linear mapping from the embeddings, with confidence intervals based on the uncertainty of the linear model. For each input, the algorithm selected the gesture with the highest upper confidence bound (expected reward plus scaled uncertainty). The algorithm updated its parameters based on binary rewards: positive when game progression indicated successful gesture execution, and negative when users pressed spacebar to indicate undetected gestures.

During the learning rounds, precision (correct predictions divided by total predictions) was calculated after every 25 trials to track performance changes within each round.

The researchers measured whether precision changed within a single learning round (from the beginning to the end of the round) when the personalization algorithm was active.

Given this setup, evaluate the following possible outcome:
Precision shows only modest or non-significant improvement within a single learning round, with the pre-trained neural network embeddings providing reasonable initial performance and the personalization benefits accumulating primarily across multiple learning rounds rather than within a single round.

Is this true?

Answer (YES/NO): NO